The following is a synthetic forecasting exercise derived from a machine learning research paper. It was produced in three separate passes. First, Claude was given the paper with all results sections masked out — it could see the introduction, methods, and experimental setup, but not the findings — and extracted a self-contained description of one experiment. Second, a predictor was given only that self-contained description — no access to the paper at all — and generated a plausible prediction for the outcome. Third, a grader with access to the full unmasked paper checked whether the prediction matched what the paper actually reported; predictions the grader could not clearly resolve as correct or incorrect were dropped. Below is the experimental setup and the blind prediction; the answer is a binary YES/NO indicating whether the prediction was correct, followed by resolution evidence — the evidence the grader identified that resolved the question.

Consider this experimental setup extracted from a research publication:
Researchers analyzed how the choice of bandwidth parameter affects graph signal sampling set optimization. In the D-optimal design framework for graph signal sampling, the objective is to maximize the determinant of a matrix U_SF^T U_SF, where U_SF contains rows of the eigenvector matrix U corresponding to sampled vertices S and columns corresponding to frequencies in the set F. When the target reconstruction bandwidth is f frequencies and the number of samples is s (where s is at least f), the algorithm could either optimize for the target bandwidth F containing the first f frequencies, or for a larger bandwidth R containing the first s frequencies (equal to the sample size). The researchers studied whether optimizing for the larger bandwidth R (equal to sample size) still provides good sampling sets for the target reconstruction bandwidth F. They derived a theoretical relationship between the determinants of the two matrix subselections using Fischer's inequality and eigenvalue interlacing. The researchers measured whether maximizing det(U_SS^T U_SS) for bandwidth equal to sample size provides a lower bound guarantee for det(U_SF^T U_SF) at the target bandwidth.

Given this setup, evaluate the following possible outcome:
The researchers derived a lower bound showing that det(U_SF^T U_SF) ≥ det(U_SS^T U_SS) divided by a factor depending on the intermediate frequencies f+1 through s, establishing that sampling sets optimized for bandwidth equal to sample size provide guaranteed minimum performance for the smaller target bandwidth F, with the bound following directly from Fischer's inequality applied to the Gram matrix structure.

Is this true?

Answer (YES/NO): NO